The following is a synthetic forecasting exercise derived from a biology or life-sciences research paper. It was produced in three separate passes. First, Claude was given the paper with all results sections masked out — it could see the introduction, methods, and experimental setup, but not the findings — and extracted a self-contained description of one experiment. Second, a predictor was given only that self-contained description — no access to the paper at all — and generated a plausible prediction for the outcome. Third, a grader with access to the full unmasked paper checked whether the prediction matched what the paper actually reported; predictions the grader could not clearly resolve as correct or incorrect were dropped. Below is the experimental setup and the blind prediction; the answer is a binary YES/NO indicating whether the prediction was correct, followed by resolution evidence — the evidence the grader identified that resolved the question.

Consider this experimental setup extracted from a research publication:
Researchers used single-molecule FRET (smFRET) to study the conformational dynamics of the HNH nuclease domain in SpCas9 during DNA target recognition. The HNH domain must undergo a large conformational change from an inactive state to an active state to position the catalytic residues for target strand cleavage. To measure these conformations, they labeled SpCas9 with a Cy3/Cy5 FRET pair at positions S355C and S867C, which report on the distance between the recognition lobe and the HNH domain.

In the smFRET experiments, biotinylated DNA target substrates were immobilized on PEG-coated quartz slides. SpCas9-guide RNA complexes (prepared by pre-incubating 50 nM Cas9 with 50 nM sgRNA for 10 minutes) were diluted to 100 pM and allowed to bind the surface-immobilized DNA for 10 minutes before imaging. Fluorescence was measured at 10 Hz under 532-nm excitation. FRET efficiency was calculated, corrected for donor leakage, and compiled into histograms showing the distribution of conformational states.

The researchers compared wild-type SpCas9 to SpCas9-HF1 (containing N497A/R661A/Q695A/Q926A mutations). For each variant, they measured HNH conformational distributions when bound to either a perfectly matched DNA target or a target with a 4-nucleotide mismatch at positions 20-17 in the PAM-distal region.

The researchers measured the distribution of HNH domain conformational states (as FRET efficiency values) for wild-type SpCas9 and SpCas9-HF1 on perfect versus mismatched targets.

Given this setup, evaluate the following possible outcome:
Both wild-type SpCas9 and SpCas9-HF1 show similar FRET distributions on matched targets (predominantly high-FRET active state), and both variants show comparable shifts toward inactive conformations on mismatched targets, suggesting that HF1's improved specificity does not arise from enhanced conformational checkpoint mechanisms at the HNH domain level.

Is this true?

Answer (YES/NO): NO